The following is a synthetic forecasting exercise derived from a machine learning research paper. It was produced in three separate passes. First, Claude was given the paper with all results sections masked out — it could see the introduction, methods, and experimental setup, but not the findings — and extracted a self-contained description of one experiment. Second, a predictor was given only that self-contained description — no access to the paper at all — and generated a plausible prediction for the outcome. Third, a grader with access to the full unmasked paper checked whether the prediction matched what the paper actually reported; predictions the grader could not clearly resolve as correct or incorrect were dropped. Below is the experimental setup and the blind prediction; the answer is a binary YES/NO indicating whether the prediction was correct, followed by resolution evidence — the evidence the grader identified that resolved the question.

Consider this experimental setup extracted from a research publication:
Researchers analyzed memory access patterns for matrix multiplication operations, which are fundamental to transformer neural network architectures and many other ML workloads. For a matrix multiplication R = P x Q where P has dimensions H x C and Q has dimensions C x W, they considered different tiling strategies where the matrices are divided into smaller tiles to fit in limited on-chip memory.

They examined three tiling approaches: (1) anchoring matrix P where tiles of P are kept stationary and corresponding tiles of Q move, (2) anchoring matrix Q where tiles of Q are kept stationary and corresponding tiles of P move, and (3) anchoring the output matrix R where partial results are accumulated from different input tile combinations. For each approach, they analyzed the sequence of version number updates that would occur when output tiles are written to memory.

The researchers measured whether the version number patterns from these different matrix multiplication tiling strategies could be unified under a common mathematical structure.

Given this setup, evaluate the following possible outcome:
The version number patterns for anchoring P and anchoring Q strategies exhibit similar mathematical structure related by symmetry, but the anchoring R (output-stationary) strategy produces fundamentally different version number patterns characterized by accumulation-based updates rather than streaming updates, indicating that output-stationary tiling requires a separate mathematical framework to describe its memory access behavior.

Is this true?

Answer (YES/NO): NO